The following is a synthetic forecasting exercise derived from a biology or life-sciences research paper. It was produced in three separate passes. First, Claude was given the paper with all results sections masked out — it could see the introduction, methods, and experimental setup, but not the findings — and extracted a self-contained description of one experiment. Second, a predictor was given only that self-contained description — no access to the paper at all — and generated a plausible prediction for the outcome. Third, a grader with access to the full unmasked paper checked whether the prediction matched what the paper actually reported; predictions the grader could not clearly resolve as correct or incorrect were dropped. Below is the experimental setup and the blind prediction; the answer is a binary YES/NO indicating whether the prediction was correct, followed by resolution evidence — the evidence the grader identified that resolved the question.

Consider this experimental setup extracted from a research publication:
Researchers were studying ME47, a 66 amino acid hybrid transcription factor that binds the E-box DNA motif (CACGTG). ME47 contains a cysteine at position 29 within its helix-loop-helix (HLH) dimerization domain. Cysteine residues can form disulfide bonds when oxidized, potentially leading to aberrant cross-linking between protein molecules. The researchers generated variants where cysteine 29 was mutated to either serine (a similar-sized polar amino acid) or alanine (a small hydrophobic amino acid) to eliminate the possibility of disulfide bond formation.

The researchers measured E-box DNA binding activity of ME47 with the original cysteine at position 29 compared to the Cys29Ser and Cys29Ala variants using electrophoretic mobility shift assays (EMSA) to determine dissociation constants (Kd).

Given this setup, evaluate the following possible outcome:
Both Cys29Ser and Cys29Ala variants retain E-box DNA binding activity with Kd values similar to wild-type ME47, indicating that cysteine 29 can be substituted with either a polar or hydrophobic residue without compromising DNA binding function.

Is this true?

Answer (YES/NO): NO